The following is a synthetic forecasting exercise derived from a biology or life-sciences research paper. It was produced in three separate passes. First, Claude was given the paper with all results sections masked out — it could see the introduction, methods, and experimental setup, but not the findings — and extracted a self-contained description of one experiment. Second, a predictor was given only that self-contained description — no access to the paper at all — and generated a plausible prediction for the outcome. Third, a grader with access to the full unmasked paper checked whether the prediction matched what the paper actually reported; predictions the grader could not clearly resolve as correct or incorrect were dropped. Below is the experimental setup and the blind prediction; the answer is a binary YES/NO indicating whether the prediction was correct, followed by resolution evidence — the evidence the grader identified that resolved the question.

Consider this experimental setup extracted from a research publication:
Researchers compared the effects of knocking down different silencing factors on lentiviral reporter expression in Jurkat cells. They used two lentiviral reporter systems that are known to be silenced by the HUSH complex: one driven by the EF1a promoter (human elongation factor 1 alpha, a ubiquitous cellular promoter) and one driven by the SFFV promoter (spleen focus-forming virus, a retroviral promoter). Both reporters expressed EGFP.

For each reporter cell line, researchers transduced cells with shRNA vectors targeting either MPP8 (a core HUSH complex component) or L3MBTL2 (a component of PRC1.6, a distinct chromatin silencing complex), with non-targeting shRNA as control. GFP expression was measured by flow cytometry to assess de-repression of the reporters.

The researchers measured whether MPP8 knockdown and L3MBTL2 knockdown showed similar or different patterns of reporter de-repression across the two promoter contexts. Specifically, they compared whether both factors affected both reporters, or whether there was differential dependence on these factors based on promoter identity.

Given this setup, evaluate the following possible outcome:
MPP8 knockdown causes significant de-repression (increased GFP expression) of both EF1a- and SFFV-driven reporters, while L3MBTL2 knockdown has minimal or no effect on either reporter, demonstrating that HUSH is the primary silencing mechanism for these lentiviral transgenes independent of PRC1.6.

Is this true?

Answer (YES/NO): NO